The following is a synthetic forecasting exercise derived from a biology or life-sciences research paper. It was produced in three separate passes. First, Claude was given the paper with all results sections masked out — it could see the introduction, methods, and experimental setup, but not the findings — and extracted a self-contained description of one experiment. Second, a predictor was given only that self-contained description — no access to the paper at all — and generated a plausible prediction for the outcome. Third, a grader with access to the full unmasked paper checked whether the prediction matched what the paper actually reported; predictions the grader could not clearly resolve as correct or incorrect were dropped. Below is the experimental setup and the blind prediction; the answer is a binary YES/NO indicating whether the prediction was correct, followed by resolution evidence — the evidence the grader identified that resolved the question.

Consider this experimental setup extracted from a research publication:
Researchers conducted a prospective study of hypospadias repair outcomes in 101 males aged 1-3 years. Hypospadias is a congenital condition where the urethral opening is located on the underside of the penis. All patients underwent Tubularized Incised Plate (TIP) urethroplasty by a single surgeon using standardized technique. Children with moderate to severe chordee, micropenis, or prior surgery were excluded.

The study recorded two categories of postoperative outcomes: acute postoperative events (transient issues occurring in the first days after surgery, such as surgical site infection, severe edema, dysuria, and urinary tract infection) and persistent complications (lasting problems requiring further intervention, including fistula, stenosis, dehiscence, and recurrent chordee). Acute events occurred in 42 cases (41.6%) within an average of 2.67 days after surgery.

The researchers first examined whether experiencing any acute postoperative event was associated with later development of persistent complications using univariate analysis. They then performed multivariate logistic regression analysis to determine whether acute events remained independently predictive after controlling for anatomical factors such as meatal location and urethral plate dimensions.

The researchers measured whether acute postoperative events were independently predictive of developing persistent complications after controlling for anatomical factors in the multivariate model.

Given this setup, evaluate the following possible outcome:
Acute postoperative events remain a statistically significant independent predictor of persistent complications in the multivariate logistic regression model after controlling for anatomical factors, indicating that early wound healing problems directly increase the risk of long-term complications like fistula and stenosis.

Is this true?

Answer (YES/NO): NO